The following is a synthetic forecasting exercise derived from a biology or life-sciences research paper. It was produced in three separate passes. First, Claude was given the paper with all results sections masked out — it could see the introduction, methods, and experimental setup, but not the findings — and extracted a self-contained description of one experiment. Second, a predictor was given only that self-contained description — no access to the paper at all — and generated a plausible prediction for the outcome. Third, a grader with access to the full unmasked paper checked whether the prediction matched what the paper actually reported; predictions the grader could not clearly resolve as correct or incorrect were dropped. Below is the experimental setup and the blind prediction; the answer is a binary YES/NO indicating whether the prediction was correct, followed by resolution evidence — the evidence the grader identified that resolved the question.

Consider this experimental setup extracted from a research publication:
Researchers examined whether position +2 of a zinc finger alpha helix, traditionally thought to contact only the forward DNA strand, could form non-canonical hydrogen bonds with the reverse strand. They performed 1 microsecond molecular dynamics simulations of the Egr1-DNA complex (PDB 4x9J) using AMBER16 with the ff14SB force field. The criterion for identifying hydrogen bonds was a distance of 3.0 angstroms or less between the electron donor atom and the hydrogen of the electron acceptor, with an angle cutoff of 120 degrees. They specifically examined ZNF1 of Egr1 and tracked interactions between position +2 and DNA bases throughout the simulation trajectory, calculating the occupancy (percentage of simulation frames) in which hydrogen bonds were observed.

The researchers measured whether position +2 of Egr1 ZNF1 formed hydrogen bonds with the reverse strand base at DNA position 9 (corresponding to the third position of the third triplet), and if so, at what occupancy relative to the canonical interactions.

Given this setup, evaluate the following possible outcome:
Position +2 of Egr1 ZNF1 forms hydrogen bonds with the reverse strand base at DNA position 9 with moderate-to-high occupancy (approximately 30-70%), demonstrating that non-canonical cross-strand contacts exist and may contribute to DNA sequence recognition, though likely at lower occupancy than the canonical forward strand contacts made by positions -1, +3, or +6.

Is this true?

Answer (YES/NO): NO